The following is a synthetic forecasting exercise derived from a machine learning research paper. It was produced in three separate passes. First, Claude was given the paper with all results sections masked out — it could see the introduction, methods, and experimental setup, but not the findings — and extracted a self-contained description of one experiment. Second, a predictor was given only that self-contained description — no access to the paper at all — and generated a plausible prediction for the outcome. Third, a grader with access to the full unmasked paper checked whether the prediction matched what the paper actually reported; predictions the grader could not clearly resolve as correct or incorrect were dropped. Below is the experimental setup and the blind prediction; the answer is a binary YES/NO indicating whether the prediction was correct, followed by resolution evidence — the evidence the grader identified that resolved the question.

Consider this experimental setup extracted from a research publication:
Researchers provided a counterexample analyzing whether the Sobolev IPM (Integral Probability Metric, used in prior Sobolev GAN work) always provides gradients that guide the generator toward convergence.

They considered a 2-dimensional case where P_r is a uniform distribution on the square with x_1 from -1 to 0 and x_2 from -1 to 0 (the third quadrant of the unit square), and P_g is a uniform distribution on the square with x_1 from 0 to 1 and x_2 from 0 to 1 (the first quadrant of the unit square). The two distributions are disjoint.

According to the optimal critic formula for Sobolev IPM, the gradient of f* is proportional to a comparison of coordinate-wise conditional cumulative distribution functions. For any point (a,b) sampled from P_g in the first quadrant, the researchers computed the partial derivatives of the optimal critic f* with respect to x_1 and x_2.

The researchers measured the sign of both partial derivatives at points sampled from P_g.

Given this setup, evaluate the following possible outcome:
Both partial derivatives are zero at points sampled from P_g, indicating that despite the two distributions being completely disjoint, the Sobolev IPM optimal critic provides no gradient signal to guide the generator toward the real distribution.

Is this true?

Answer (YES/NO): NO